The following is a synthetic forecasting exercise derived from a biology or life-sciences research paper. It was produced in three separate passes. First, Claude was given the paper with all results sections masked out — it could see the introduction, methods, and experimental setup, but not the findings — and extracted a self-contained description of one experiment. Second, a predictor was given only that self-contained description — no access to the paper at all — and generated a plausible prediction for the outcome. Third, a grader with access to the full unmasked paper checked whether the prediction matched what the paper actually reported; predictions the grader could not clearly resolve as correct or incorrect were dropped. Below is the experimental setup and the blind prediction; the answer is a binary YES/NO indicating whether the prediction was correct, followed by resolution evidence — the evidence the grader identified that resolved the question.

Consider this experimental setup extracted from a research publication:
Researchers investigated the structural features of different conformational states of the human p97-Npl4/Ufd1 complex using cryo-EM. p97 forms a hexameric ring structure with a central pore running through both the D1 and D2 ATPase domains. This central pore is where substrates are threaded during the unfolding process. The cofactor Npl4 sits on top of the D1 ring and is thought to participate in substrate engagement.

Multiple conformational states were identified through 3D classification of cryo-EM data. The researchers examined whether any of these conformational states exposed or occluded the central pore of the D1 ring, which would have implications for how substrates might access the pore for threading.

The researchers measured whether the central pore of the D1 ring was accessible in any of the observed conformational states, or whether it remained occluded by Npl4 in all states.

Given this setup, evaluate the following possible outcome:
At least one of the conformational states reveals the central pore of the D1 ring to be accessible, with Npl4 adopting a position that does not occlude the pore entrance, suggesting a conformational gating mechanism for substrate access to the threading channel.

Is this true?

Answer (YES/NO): YES